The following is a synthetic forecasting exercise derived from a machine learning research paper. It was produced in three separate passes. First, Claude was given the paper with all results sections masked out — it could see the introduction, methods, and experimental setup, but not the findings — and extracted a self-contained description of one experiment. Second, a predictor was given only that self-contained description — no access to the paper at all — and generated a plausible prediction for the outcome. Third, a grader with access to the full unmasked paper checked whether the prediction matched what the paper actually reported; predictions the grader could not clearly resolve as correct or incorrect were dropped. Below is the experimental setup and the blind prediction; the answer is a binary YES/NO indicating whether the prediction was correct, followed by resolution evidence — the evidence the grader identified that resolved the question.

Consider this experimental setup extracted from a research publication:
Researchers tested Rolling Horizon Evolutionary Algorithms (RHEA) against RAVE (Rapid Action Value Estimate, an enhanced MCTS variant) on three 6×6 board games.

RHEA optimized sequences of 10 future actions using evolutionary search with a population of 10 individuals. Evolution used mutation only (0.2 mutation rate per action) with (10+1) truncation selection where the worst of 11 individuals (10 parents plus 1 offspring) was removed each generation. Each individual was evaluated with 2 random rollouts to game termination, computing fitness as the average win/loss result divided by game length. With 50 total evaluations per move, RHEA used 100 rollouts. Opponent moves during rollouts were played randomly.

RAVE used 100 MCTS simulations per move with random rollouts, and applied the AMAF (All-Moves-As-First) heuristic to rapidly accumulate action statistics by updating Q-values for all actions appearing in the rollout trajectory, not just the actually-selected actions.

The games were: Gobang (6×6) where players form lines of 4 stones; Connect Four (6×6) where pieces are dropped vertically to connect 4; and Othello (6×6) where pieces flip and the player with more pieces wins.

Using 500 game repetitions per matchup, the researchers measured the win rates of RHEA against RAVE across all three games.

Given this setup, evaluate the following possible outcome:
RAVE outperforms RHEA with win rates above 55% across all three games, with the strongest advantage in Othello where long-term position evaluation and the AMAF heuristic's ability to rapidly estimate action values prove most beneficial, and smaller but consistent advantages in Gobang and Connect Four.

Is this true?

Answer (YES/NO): NO